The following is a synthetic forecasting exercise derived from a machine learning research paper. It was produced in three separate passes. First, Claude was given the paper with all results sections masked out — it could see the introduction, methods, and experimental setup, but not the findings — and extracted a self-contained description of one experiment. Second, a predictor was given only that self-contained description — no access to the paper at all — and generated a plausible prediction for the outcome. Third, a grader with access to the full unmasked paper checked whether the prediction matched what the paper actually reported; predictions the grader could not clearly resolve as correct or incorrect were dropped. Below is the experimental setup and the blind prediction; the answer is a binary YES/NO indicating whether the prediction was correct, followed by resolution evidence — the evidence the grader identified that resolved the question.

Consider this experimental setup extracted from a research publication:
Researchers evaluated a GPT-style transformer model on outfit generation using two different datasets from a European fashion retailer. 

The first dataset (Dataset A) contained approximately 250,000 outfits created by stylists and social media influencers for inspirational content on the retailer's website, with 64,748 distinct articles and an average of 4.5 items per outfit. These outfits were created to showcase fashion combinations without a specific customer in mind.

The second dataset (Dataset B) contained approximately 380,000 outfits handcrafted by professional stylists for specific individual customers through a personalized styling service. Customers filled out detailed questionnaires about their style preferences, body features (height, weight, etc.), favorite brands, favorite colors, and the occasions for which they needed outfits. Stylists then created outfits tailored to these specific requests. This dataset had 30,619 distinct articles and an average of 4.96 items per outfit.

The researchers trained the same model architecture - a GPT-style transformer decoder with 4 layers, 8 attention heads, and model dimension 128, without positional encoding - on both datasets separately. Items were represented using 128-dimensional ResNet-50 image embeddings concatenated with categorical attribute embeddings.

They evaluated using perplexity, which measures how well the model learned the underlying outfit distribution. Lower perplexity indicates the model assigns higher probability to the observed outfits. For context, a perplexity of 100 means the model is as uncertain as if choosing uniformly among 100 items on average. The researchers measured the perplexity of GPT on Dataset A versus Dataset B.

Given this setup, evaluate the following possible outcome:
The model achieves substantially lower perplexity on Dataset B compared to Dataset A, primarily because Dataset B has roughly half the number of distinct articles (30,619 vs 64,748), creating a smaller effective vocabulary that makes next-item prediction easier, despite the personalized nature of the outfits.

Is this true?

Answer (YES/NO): NO